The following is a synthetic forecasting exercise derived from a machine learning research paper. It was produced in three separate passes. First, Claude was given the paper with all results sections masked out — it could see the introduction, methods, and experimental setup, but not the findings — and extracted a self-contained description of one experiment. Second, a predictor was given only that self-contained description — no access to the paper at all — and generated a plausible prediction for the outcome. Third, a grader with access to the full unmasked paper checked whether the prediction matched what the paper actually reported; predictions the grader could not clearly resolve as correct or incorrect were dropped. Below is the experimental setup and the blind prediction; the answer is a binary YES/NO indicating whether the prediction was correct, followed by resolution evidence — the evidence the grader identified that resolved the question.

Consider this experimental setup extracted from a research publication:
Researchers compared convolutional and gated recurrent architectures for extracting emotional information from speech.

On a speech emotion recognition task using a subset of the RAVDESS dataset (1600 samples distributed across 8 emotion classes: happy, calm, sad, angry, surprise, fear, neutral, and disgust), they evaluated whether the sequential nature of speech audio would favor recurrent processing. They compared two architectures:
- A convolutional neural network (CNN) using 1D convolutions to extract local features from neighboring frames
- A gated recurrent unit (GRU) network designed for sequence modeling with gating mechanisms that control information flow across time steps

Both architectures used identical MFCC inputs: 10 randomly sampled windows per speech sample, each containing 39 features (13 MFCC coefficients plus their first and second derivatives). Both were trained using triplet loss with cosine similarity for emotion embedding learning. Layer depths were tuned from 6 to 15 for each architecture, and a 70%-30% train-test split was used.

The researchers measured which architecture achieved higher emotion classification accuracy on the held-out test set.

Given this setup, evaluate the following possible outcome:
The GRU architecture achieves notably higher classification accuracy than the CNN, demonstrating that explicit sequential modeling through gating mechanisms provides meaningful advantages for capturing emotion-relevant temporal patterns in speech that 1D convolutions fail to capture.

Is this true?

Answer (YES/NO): NO